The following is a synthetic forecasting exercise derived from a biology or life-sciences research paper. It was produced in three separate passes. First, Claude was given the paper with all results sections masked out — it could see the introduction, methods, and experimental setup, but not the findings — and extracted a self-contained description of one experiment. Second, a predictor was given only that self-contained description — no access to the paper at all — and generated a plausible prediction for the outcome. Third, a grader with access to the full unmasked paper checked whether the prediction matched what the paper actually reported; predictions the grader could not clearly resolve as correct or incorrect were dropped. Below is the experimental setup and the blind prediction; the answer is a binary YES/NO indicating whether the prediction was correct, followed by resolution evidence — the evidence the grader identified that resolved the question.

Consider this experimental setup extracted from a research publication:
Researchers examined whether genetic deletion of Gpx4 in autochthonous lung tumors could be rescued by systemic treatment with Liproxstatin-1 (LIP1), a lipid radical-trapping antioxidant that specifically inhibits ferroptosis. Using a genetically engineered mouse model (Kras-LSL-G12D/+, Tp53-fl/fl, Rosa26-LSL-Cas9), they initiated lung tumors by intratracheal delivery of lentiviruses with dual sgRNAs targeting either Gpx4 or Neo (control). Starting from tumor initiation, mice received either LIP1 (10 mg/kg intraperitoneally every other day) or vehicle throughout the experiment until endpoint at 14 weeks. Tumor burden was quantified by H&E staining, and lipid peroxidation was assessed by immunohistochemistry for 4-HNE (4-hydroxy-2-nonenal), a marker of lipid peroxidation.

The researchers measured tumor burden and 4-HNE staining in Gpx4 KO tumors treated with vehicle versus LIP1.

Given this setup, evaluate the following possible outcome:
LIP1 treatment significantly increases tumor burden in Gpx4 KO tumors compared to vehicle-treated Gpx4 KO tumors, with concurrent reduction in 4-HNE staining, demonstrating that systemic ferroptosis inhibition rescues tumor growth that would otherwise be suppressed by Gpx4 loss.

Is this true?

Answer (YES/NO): YES